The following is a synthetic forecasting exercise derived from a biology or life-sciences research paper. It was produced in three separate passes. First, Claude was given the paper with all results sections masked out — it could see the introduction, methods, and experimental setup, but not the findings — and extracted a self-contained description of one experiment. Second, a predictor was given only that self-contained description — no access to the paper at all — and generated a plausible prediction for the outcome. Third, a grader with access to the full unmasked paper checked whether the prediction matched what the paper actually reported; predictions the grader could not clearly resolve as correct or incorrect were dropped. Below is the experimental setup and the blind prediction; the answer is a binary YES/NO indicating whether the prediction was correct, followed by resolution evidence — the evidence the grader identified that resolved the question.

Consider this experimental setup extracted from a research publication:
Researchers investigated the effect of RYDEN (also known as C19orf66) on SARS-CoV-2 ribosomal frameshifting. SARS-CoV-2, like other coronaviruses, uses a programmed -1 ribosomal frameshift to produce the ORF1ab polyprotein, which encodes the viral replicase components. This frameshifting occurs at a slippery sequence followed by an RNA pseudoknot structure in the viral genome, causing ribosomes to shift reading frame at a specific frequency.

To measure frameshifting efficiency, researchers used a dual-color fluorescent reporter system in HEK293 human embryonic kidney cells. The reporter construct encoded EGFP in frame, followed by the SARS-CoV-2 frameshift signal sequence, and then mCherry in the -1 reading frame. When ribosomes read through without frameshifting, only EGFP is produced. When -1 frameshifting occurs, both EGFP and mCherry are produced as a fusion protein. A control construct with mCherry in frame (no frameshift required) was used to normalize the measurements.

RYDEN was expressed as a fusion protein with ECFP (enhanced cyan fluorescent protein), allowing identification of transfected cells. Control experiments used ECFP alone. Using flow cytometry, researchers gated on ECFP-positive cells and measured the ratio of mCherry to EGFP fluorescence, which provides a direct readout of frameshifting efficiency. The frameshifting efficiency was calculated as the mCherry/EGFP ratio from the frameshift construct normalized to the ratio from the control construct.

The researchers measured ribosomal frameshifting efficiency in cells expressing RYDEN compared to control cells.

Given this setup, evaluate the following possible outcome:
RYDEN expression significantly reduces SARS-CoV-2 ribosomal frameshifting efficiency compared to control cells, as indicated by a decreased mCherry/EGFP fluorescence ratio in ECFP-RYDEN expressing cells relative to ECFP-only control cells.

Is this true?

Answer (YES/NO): YES